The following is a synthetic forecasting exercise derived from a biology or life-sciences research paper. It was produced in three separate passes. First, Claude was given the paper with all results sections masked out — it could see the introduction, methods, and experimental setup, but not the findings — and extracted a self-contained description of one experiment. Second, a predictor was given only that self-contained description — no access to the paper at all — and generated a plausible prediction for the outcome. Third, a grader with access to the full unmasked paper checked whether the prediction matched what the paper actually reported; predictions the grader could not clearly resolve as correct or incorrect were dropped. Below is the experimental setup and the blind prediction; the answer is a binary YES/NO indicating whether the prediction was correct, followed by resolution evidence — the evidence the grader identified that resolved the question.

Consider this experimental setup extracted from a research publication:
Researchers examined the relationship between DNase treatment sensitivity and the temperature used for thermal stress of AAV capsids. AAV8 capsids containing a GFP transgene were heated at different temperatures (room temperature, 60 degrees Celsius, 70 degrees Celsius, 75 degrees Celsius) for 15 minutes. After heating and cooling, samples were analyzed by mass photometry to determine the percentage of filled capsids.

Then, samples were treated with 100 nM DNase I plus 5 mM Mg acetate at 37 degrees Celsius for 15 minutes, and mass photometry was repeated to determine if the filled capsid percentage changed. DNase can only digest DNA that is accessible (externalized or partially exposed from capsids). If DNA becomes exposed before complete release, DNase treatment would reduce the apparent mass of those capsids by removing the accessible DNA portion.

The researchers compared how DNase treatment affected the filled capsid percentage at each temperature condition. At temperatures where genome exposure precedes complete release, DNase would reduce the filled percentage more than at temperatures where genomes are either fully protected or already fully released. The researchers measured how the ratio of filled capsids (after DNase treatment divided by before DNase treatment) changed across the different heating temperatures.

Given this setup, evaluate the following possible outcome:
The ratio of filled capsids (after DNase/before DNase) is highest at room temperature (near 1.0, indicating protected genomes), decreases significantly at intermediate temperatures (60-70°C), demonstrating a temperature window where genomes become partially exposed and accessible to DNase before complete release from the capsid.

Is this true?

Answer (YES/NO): YES